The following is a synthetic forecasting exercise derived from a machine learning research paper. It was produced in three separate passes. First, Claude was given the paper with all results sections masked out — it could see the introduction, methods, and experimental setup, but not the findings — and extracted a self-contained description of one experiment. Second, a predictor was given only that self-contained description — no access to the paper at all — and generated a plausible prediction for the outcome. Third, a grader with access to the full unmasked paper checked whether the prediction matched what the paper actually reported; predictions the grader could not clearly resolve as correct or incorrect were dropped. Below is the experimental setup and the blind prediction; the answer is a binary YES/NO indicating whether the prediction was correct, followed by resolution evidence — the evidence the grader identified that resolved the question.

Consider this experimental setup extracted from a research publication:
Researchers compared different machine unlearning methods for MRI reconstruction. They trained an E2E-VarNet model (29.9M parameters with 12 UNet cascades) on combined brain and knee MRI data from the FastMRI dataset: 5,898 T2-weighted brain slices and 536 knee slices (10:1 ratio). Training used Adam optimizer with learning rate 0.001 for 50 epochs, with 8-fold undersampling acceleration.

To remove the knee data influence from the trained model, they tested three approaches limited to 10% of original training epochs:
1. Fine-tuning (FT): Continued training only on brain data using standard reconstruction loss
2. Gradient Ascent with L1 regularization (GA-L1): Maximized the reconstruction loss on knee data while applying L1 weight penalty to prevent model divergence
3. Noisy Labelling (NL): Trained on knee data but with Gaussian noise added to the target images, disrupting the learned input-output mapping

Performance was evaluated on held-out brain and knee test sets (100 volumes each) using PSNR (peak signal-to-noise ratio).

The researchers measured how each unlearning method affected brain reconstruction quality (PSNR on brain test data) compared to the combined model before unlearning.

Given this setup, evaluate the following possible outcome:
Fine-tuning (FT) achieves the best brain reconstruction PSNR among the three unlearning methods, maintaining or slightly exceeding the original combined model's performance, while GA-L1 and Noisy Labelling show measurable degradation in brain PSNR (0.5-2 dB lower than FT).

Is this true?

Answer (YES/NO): NO